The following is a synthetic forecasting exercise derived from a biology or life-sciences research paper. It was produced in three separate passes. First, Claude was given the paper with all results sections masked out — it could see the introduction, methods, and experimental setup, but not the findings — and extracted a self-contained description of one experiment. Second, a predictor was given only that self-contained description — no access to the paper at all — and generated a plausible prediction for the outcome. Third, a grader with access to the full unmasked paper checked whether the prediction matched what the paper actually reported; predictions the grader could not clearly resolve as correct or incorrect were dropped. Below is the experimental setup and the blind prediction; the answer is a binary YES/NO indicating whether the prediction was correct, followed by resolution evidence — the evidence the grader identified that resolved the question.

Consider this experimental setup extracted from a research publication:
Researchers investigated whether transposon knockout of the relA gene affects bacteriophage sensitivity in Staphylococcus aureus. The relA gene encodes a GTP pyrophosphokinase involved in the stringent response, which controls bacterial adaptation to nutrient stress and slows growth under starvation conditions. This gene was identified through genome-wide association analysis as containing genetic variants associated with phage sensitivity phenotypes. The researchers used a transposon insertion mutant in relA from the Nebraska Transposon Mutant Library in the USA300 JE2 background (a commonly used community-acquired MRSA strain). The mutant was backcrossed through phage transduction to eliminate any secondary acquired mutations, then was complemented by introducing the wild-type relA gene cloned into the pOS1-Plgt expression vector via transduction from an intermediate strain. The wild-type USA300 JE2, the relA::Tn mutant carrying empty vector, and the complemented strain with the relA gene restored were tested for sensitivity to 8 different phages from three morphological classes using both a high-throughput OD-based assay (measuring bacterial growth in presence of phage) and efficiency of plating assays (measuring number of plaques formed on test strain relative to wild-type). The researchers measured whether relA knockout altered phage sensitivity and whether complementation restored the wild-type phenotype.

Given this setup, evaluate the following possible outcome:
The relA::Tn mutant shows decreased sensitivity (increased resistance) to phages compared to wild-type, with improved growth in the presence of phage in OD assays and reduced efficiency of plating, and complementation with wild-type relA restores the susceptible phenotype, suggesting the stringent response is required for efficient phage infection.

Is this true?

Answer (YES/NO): NO